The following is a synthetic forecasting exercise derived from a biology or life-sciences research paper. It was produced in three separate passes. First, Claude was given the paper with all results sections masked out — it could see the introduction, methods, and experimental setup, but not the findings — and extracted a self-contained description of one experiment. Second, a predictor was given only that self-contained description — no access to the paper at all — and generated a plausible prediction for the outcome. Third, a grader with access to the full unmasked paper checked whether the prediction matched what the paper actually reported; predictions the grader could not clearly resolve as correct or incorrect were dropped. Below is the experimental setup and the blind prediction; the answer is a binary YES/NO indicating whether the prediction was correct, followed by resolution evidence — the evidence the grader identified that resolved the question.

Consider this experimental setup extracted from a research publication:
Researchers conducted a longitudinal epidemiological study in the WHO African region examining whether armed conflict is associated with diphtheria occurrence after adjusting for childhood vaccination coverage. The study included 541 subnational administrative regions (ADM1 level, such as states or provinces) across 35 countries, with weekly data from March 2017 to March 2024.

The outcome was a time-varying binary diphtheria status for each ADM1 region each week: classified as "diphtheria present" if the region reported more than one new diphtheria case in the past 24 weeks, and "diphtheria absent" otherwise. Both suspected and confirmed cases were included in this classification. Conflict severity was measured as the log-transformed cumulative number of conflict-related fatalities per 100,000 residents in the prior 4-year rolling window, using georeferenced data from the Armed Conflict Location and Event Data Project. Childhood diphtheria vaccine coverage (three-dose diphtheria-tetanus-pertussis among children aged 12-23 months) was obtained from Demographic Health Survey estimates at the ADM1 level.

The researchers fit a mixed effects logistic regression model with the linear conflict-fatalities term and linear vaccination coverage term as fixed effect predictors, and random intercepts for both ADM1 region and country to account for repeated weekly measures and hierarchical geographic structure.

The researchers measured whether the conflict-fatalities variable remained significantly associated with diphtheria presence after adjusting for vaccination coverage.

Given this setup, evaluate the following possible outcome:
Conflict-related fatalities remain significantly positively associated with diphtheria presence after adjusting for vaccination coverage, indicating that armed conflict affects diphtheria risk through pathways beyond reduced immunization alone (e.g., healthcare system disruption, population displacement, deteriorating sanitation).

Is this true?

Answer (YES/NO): YES